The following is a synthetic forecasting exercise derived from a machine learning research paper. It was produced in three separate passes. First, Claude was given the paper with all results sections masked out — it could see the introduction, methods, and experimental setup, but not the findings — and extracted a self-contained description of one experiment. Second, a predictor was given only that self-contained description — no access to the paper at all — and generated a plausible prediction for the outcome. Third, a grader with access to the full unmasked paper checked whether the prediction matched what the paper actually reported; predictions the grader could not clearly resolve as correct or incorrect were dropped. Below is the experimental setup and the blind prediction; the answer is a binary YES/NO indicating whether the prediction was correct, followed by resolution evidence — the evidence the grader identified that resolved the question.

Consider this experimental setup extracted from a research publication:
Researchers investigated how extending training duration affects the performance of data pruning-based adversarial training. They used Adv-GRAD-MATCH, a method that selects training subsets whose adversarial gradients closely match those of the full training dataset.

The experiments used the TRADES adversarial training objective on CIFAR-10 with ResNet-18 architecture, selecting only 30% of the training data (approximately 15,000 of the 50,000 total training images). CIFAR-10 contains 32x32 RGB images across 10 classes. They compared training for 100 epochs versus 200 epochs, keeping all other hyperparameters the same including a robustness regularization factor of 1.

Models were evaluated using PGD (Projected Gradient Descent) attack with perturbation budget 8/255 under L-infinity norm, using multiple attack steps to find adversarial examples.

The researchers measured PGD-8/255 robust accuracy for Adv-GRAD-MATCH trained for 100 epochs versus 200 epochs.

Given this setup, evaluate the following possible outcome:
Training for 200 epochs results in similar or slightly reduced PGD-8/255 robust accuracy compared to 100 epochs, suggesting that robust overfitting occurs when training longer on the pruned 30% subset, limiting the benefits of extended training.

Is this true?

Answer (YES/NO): NO